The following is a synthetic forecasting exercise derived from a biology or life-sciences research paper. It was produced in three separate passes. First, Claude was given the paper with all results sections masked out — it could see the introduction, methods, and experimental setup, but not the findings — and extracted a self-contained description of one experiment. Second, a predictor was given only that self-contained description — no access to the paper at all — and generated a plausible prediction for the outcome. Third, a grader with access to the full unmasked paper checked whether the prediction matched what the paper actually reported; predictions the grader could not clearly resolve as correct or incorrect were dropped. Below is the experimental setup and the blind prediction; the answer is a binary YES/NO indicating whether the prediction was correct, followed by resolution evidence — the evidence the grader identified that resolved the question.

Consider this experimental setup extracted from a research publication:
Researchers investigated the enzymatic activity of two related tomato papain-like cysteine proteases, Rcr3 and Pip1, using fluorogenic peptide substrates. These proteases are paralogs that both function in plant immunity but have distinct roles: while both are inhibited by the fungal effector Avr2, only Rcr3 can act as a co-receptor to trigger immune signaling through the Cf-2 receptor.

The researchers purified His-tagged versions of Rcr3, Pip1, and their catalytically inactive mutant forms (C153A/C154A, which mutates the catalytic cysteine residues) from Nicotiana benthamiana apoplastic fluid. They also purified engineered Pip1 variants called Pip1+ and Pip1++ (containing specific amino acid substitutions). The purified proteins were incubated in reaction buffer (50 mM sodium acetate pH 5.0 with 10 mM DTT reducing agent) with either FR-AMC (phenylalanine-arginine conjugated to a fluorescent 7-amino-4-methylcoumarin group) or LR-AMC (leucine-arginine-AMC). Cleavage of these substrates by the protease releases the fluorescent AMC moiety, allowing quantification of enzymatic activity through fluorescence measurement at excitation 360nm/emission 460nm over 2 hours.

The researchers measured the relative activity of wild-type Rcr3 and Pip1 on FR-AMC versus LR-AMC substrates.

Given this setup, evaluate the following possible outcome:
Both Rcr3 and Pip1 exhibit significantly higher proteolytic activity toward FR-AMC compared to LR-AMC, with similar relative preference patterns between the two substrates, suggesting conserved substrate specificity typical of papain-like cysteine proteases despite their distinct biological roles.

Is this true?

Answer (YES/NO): NO